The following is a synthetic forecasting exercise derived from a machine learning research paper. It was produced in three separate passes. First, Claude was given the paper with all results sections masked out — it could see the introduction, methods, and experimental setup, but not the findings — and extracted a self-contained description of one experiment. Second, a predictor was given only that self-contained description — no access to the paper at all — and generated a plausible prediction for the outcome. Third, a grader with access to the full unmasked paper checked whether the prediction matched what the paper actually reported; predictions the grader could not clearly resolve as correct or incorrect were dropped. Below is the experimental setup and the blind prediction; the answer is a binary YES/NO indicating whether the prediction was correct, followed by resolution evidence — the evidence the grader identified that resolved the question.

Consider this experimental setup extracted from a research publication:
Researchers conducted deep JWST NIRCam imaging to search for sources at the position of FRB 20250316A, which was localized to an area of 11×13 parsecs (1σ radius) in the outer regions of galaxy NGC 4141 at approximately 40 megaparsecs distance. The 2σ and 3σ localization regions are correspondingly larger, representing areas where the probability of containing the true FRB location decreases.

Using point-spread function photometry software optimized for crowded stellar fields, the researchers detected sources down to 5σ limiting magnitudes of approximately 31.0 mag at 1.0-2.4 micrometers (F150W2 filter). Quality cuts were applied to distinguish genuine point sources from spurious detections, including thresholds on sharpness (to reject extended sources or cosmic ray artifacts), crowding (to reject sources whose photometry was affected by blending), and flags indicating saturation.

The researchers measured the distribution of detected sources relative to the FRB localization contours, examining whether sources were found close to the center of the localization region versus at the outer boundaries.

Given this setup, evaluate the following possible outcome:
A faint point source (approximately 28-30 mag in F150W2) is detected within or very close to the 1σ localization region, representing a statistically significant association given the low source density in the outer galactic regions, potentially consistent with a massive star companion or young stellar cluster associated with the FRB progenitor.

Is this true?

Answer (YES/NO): NO